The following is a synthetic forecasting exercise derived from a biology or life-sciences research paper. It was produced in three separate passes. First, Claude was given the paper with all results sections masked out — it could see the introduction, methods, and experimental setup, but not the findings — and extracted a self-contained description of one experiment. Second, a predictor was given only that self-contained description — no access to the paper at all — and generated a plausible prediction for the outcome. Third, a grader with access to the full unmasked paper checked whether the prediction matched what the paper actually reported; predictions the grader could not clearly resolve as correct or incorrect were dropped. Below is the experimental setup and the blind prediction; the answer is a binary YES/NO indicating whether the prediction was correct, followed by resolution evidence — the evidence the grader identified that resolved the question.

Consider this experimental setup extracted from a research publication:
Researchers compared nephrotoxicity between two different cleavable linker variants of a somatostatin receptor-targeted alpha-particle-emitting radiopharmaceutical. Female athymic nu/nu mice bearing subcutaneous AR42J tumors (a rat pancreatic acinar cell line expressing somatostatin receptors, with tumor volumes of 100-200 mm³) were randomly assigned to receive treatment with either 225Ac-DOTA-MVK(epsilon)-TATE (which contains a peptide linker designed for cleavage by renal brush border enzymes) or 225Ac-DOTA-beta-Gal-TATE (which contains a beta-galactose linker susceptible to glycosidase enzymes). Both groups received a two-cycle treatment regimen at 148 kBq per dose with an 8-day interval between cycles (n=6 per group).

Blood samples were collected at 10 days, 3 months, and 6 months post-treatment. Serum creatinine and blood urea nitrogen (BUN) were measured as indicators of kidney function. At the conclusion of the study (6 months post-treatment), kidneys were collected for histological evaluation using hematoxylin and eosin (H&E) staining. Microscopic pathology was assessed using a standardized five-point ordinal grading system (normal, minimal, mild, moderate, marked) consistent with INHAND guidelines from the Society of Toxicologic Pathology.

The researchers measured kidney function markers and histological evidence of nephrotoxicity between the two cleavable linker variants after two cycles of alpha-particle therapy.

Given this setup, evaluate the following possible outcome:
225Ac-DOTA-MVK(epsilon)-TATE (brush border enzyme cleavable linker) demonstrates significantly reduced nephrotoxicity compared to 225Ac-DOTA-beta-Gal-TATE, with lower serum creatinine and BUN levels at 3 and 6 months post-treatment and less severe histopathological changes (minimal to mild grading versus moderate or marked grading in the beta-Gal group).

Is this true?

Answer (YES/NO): NO